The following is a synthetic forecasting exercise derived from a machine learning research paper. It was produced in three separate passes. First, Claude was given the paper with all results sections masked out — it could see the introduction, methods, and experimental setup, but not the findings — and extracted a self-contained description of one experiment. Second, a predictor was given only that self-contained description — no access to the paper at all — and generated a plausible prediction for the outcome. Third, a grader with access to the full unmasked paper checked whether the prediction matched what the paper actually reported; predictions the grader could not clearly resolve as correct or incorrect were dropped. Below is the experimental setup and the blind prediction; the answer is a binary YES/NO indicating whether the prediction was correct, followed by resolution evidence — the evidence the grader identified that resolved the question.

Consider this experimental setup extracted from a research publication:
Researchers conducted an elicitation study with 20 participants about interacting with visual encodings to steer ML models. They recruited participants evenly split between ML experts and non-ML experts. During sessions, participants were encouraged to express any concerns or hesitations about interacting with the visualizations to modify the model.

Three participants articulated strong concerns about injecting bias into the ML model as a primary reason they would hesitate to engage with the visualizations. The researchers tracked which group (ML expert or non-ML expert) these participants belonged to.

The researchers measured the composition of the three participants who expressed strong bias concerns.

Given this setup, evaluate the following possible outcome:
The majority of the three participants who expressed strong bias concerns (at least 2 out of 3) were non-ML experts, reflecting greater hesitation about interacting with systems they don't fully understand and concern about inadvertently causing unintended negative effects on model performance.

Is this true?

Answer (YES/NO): YES